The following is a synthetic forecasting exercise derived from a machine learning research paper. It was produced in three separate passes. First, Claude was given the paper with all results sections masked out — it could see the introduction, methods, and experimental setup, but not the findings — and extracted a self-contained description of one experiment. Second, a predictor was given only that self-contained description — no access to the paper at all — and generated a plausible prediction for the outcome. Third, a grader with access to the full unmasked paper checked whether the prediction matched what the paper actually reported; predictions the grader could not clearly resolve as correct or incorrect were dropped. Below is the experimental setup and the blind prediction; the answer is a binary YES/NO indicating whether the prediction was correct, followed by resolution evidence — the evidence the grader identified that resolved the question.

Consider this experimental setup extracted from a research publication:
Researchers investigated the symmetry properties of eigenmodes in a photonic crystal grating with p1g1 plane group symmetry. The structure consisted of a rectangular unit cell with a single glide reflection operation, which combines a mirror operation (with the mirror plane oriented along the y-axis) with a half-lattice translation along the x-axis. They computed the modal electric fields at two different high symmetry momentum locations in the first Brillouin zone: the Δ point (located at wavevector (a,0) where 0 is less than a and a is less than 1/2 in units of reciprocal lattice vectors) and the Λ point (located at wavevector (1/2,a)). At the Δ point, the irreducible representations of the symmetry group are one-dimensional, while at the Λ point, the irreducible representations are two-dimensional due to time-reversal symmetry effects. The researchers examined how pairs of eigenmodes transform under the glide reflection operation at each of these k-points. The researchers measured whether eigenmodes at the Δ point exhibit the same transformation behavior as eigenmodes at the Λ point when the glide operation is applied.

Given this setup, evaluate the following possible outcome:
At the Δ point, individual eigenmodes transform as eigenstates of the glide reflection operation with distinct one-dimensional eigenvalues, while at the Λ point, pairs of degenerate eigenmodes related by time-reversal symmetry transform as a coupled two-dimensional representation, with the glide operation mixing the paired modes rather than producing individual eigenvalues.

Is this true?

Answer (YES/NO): YES